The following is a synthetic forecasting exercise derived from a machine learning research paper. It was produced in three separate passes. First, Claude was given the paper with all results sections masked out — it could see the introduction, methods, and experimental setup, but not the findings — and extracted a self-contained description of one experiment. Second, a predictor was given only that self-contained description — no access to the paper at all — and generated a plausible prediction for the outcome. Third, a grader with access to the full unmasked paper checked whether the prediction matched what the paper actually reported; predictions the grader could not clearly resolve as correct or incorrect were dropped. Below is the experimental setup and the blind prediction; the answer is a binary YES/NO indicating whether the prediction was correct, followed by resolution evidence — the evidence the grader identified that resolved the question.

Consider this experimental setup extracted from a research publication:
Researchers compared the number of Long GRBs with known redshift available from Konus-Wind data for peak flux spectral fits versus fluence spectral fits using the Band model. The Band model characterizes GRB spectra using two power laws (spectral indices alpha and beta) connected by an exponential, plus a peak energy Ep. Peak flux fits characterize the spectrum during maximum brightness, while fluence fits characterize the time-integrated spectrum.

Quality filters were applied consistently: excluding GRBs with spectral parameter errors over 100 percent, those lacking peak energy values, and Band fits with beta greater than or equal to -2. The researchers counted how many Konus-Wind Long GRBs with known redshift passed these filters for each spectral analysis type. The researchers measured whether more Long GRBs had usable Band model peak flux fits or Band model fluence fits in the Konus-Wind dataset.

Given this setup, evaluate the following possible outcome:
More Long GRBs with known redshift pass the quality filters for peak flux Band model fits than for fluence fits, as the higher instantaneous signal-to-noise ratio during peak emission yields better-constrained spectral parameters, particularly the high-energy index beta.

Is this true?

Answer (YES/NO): NO